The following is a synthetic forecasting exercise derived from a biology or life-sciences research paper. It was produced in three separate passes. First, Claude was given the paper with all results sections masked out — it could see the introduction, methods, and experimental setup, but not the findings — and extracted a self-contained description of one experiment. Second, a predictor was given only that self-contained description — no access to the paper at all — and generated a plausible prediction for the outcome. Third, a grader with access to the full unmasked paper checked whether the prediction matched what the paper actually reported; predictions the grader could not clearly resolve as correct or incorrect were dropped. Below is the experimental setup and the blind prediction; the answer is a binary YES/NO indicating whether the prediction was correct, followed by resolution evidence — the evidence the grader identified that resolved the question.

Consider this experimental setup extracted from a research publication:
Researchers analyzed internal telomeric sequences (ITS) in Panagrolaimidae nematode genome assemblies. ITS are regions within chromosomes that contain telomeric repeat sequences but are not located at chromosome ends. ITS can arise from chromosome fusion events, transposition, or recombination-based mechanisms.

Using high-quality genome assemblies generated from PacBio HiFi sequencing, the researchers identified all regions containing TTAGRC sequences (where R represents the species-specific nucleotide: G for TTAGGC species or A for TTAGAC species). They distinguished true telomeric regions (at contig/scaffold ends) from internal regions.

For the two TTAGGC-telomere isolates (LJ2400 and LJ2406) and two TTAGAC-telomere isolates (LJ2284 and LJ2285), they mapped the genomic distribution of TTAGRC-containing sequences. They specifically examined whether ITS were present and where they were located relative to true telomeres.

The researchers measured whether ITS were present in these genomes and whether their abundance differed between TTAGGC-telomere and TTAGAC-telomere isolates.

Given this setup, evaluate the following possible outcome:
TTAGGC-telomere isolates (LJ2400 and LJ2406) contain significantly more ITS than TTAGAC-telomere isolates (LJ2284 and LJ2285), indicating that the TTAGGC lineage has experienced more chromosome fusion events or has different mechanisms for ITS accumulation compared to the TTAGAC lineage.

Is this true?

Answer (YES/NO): NO